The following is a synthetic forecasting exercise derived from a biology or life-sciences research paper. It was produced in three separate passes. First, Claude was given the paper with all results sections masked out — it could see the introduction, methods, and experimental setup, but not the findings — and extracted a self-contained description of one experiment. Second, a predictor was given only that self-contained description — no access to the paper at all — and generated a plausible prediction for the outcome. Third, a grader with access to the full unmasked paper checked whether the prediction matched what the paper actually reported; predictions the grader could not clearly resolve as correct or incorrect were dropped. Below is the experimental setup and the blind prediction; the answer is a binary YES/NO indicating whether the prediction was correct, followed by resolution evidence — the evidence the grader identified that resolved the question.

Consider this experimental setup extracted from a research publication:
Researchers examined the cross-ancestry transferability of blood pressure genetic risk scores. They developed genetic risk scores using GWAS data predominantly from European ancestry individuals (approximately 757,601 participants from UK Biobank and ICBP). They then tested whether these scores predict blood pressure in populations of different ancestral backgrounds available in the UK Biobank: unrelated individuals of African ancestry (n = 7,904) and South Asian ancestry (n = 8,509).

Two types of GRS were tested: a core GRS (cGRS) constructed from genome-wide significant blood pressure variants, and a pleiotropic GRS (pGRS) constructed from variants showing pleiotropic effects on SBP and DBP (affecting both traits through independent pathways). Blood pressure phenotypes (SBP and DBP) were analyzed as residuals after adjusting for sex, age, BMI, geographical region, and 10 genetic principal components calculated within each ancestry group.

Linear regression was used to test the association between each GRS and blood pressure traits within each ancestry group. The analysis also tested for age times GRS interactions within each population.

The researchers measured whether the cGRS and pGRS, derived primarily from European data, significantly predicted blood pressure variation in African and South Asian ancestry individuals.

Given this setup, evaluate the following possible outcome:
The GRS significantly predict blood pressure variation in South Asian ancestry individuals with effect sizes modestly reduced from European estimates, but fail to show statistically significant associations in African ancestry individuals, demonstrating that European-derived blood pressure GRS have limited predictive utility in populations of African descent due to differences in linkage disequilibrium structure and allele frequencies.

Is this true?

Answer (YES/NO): NO